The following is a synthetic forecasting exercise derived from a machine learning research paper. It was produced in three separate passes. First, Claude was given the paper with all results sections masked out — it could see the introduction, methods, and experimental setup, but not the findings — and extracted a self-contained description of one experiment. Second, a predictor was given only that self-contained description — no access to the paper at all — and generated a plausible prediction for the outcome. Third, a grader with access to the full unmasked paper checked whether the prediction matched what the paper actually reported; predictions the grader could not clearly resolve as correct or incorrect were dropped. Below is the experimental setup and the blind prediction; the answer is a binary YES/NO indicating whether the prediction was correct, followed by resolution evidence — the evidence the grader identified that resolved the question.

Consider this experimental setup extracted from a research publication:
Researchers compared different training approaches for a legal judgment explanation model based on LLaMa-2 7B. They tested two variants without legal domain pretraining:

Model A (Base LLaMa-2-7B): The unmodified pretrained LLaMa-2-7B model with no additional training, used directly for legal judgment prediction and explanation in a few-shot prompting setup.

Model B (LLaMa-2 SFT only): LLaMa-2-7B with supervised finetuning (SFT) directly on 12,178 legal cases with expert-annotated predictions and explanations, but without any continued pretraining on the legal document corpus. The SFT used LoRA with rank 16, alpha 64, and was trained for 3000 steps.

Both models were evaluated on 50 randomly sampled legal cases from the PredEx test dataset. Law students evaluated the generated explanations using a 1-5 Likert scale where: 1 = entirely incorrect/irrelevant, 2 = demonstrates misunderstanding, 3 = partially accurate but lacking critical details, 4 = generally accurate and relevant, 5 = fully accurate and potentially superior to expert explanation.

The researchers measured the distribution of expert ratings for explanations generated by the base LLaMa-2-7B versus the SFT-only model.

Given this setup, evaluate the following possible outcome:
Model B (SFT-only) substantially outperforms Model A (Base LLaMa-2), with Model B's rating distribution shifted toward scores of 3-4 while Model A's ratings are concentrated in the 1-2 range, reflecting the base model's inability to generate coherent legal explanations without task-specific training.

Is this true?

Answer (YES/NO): NO